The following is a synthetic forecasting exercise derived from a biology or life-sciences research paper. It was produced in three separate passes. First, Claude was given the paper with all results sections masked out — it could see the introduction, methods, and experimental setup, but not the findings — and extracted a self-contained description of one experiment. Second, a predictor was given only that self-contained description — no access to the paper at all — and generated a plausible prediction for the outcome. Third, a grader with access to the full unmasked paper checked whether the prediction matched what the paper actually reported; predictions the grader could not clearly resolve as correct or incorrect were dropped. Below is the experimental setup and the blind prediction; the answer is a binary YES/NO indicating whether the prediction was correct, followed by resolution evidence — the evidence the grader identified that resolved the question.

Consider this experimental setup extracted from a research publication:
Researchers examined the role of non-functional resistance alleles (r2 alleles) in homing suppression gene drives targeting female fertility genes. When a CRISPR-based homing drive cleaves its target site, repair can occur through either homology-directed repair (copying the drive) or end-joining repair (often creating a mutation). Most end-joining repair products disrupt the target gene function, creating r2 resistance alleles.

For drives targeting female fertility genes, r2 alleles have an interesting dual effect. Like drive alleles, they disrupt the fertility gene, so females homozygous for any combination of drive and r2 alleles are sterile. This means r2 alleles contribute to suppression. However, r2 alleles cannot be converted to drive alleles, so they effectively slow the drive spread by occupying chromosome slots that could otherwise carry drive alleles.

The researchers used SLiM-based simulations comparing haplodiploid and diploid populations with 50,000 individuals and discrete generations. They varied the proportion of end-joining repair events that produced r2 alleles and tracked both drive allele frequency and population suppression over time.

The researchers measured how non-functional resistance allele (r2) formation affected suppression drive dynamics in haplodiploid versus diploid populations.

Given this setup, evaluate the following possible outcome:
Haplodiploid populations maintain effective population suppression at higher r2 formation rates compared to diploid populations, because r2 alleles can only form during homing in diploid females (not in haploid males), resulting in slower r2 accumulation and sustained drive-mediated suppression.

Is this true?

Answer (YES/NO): NO